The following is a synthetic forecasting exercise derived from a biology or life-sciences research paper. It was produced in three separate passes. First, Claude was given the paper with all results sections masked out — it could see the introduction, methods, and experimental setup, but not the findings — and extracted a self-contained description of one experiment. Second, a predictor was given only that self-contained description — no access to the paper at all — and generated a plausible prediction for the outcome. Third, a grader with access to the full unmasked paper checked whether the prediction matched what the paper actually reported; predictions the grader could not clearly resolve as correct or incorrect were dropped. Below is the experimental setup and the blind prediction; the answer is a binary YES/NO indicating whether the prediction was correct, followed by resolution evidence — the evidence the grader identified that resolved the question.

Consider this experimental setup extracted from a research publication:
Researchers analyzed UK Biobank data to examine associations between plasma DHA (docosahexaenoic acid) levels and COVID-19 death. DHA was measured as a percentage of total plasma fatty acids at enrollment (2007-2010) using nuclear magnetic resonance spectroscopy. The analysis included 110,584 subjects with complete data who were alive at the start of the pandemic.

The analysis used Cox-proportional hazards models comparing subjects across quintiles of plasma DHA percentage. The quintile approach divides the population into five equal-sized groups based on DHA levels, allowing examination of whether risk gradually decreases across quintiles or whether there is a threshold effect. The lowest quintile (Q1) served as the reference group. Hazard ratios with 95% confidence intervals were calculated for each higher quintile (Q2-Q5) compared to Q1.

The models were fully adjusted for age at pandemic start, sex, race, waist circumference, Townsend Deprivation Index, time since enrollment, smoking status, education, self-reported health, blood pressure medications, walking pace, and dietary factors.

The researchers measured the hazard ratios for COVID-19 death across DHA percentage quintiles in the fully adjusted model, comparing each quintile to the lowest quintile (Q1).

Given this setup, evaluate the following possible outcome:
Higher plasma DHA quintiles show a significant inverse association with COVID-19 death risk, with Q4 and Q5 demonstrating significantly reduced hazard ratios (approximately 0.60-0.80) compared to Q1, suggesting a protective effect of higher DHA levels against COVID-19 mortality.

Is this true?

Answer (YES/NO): NO